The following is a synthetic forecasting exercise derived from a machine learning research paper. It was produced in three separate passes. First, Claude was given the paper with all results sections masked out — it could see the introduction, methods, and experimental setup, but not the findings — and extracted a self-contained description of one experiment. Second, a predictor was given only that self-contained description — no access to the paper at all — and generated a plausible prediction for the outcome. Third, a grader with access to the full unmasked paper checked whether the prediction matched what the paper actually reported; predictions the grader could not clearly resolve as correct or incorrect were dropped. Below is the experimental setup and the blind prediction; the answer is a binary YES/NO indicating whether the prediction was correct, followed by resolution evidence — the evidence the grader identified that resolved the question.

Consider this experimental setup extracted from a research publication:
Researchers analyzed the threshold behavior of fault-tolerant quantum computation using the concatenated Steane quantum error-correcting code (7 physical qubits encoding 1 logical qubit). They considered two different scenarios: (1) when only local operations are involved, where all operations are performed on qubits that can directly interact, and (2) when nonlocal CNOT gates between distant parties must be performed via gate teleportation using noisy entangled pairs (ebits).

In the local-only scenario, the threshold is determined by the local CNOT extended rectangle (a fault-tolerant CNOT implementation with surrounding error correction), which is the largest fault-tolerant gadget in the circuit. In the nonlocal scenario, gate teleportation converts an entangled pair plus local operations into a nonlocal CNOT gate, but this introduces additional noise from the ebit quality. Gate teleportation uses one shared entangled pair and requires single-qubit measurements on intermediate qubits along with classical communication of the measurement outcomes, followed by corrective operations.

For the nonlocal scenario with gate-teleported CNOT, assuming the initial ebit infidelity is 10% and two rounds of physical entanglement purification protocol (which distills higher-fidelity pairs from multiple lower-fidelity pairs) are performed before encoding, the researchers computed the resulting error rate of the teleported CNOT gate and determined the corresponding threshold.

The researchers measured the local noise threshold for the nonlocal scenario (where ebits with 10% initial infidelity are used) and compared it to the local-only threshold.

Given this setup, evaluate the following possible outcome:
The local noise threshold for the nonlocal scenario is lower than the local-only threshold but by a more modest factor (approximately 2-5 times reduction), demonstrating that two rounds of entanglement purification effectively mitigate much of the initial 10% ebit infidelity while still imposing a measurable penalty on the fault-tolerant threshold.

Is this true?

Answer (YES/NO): YES